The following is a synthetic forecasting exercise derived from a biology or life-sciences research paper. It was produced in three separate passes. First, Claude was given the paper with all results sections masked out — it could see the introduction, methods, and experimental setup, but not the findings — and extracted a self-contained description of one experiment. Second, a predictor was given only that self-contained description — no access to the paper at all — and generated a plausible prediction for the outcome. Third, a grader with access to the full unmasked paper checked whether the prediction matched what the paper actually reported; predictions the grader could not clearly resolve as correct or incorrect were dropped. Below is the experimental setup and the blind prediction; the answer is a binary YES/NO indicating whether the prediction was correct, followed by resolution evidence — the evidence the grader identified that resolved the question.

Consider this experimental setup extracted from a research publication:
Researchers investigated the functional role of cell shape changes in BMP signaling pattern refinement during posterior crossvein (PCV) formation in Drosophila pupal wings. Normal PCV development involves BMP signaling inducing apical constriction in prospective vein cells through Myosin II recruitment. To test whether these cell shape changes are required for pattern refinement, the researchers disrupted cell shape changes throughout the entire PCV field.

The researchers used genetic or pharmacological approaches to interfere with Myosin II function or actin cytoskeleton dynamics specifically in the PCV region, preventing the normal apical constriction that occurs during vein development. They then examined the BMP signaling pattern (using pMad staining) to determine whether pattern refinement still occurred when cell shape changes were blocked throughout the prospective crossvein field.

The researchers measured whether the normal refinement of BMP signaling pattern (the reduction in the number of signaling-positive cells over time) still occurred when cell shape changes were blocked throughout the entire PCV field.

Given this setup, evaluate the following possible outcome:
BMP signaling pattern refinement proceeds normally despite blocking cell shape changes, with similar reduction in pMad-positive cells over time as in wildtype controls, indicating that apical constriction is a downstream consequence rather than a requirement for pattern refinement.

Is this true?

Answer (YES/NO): NO